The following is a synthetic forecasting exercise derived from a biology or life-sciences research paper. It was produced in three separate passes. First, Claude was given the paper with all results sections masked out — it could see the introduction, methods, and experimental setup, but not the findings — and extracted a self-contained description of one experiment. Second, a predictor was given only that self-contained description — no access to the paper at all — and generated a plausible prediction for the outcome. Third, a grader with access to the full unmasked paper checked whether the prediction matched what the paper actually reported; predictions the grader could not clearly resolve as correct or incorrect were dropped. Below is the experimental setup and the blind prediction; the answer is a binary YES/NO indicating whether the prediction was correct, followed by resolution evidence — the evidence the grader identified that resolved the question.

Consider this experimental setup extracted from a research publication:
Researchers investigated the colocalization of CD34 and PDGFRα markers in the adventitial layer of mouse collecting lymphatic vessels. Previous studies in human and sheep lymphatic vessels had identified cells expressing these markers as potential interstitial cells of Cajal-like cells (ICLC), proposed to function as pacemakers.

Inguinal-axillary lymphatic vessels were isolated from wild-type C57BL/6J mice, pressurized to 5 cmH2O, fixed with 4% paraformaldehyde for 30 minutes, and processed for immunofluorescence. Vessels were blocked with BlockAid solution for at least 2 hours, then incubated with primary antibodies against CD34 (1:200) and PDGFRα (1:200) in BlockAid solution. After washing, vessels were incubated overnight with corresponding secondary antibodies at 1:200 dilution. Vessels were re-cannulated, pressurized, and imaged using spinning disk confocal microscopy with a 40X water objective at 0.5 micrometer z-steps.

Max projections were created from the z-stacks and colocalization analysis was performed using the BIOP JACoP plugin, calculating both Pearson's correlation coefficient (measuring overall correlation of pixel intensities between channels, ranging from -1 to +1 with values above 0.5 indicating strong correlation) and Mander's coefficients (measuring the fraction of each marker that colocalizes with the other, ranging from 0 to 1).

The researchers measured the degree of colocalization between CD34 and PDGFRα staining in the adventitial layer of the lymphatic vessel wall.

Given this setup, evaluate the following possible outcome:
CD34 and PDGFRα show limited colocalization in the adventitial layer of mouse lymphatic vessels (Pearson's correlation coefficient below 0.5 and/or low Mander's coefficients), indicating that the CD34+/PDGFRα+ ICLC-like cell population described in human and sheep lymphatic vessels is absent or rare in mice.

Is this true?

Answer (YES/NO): NO